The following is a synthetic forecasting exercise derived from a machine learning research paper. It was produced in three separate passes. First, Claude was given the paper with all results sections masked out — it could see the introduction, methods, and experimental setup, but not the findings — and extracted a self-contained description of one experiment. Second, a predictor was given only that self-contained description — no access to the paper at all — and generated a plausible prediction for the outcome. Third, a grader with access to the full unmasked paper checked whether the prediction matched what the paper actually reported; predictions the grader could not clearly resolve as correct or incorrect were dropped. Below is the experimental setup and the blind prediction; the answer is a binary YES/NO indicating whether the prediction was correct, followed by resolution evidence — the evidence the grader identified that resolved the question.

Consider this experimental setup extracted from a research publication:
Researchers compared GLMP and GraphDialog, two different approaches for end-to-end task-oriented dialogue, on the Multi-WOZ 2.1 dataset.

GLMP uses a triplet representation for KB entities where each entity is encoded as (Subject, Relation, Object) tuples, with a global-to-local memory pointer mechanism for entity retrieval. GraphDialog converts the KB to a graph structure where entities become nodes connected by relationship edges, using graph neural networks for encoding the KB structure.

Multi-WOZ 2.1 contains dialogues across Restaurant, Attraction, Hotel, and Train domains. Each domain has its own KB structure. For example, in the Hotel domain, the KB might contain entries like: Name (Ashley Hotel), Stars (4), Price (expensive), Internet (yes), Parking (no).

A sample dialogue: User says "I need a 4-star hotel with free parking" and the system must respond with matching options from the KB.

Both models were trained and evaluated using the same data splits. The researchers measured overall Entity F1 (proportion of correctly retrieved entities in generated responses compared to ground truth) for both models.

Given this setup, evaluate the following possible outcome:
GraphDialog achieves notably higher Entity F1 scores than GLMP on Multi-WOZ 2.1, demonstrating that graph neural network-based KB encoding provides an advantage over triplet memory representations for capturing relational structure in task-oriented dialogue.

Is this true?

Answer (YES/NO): YES